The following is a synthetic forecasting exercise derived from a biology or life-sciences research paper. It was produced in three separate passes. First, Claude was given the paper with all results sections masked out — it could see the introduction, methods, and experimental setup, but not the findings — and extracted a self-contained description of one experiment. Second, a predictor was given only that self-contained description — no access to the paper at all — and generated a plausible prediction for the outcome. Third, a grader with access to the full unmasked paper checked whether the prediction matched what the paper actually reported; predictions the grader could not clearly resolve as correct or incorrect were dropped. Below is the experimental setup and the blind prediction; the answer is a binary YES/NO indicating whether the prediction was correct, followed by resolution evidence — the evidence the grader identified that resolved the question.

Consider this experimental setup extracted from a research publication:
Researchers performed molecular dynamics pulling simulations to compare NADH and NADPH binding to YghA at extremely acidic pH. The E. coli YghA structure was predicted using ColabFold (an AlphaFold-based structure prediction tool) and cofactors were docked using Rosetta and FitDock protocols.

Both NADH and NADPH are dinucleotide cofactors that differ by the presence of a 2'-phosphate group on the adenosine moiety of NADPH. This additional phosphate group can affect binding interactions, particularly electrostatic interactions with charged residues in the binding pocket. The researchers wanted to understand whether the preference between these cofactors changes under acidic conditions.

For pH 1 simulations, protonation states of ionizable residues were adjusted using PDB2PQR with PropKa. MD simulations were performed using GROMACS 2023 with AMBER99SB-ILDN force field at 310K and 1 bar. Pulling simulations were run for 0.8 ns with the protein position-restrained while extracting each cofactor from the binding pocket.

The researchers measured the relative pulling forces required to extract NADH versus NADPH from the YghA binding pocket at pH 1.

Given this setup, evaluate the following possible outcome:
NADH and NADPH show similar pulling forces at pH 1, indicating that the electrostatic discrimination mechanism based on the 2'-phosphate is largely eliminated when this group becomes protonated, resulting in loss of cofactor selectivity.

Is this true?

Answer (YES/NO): NO